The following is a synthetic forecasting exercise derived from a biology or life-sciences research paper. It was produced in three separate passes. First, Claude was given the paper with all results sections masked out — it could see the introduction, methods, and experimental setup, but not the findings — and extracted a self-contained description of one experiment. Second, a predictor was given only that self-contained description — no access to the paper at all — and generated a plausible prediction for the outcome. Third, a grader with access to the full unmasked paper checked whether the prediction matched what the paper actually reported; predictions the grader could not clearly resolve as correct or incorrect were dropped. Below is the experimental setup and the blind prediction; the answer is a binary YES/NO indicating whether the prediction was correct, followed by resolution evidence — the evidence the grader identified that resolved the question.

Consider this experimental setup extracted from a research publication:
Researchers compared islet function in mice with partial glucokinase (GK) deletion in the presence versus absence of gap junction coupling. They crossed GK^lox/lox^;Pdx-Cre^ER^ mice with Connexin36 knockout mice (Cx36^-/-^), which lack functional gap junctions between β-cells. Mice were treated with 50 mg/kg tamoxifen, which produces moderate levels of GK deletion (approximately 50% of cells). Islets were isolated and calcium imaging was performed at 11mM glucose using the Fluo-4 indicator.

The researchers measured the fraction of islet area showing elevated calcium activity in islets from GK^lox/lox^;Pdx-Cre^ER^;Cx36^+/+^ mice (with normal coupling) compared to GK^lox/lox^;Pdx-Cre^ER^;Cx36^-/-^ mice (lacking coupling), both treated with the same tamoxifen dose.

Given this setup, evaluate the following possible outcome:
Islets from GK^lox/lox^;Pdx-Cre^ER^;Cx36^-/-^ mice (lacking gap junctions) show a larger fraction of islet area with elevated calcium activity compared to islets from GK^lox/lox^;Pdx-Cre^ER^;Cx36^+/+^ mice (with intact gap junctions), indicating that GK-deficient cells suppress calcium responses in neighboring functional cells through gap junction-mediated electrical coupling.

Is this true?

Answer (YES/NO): YES